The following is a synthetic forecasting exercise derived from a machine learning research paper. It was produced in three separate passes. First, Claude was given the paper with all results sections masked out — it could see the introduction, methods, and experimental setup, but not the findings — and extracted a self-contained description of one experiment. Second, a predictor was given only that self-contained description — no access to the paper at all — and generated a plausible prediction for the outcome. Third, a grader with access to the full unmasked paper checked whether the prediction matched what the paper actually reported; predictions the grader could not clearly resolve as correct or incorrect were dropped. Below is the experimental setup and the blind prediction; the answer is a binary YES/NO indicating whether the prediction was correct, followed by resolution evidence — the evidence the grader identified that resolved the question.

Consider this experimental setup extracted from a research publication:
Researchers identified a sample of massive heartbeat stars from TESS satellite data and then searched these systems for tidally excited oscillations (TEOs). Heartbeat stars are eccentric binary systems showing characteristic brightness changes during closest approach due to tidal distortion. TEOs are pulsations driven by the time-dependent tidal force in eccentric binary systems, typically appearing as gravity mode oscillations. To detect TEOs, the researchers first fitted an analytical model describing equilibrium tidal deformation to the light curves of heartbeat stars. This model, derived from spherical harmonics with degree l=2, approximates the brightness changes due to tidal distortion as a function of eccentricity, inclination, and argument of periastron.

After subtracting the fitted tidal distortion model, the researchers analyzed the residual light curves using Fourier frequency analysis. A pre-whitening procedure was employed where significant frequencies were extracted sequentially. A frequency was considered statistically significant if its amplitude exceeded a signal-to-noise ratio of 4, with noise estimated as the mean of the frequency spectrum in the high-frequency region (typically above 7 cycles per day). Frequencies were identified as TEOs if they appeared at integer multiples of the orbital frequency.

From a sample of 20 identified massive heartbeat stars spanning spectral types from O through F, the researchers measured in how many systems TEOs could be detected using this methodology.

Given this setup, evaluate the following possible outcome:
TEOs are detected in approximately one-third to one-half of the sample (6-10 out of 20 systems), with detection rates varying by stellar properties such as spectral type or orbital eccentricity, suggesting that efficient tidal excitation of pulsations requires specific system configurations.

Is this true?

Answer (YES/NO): YES